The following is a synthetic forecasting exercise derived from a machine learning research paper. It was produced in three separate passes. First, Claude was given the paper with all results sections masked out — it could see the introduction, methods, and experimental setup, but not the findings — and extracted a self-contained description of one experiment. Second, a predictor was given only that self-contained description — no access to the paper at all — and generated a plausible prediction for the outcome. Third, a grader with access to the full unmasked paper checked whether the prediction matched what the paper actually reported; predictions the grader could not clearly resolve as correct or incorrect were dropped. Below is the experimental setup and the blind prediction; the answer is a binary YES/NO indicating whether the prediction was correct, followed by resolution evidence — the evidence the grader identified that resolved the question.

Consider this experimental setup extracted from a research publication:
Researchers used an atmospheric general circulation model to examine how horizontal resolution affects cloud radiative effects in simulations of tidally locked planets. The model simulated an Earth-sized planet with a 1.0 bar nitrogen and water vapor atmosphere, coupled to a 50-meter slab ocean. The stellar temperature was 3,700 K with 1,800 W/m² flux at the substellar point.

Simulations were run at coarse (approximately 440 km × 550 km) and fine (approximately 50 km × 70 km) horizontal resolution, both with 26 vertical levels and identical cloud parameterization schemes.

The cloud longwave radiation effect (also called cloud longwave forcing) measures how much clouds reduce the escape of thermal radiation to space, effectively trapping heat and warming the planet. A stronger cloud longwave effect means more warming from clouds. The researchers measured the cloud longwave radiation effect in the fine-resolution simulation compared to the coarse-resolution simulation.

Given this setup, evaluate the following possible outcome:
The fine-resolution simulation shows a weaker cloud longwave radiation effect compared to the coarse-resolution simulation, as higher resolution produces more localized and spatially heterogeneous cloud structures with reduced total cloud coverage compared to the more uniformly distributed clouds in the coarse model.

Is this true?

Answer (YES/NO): NO